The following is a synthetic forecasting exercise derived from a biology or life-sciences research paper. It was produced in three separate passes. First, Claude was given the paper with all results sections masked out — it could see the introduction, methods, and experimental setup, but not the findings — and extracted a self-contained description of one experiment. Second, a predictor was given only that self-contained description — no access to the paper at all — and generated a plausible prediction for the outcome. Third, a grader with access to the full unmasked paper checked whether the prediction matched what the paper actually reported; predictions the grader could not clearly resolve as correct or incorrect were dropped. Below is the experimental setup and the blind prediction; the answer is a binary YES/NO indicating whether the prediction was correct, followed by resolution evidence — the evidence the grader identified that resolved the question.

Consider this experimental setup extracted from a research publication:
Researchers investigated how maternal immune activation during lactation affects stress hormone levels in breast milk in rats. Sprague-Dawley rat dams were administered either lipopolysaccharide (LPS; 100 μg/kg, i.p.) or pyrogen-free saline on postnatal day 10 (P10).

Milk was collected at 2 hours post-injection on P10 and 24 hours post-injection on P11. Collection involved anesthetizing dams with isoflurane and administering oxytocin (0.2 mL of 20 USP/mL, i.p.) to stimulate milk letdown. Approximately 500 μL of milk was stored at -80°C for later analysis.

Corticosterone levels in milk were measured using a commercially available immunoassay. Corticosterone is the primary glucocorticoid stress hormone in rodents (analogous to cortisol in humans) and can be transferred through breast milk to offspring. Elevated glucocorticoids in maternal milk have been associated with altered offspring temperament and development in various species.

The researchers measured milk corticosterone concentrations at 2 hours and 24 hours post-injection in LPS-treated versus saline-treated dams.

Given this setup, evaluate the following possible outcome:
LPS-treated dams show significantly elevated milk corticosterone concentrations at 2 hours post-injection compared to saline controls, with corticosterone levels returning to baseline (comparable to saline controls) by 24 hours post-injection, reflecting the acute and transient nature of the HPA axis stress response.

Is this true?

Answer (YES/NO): YES